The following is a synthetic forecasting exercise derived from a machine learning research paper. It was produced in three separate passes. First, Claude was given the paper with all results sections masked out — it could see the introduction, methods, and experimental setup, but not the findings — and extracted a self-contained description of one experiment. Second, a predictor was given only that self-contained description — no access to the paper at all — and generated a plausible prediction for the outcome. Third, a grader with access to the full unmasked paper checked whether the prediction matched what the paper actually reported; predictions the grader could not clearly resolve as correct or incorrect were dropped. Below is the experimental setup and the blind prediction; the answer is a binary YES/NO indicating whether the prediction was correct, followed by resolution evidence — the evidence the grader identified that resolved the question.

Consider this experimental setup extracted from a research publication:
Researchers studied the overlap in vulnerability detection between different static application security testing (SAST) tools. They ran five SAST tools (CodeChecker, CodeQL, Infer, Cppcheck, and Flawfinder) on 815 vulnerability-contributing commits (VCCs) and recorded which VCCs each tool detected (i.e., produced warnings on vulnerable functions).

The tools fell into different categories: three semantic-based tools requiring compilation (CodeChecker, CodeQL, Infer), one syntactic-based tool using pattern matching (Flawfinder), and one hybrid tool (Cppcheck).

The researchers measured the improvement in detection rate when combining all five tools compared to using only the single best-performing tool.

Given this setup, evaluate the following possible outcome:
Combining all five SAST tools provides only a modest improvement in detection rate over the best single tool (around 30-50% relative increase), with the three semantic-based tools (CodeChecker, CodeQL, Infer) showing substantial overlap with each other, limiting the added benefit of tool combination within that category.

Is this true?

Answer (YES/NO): YES